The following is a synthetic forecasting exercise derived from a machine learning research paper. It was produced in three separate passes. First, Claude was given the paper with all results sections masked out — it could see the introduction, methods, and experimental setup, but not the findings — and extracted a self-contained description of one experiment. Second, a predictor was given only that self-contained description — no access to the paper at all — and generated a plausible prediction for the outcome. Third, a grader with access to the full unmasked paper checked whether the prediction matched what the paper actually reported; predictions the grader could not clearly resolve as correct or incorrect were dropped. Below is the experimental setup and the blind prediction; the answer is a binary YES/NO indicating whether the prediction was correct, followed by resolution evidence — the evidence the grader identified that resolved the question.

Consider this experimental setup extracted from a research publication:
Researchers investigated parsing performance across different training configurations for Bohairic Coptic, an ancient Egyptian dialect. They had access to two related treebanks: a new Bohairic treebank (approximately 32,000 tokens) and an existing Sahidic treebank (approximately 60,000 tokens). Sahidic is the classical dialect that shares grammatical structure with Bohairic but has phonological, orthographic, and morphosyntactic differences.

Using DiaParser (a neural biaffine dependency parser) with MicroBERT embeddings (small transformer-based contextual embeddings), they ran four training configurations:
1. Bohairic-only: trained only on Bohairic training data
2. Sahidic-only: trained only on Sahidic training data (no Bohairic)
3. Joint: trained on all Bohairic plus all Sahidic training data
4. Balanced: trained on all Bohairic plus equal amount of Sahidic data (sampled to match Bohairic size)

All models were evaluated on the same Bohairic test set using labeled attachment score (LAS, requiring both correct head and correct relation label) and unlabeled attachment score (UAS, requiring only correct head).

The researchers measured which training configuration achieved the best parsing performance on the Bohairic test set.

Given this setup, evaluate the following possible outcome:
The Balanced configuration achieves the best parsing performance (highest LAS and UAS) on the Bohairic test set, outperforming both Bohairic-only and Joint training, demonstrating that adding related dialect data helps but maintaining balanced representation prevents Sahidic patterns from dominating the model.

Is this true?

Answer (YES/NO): NO